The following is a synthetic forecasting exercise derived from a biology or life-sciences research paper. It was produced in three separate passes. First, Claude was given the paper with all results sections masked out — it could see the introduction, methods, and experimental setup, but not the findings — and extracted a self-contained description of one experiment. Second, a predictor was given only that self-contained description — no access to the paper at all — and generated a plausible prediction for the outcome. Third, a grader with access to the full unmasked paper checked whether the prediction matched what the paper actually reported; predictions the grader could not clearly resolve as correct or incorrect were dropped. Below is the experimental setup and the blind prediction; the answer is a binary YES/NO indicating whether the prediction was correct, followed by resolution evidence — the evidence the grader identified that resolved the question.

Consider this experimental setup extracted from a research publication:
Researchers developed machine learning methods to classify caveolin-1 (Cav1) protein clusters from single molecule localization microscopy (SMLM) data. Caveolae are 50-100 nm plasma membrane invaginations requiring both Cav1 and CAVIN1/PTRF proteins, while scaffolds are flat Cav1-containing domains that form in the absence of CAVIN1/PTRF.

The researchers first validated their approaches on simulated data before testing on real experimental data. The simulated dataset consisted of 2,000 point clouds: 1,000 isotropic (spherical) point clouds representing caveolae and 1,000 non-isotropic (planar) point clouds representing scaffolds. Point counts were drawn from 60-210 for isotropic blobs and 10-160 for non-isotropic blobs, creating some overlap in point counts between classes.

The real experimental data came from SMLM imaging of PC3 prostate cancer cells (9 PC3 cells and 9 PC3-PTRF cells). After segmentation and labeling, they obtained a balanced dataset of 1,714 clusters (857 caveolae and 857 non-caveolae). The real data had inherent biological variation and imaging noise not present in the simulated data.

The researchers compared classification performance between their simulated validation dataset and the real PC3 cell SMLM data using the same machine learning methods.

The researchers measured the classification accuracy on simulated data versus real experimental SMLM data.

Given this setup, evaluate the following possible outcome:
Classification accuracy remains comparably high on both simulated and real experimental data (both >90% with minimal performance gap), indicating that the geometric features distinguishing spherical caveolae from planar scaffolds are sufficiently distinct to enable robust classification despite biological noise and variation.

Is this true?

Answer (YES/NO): YES